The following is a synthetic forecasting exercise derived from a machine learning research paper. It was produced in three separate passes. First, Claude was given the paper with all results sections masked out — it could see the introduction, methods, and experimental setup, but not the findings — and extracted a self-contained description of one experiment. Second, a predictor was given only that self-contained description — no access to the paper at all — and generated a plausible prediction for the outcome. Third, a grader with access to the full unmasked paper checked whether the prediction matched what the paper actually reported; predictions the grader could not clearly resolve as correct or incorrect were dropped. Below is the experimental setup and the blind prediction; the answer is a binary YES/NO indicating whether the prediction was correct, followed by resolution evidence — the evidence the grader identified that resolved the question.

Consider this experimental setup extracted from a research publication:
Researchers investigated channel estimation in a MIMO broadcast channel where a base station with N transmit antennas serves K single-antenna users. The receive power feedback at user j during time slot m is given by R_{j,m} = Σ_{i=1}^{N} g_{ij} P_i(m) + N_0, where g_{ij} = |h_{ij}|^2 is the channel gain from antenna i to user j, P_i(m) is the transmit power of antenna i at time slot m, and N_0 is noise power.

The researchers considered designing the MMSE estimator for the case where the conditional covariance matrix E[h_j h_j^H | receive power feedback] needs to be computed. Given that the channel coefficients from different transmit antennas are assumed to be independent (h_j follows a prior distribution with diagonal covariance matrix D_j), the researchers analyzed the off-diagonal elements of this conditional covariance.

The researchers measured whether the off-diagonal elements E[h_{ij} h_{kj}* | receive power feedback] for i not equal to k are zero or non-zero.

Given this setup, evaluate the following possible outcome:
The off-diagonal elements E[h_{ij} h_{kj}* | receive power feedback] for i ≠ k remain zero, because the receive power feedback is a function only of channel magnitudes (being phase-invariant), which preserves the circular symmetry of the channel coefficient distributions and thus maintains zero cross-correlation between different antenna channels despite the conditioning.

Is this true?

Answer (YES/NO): YES